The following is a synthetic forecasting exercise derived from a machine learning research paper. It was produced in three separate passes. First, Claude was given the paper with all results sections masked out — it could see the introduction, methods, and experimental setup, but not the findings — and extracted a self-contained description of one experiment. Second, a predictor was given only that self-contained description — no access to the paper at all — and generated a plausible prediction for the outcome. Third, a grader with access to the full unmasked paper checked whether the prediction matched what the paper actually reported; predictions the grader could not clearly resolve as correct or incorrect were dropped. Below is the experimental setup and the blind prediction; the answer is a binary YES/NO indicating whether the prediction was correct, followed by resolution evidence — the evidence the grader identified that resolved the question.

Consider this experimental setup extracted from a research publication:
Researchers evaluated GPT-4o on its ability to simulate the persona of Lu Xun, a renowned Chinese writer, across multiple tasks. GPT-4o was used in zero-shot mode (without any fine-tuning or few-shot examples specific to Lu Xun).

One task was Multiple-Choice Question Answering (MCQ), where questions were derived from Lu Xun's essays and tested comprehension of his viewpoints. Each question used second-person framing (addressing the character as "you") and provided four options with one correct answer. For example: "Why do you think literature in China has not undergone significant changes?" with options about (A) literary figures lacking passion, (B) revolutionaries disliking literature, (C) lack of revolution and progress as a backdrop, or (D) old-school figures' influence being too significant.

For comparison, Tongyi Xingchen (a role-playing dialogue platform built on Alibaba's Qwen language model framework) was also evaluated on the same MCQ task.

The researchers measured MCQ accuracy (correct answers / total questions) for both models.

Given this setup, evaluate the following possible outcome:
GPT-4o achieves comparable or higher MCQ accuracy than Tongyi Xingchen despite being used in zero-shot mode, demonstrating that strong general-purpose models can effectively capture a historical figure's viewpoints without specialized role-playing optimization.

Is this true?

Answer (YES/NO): NO